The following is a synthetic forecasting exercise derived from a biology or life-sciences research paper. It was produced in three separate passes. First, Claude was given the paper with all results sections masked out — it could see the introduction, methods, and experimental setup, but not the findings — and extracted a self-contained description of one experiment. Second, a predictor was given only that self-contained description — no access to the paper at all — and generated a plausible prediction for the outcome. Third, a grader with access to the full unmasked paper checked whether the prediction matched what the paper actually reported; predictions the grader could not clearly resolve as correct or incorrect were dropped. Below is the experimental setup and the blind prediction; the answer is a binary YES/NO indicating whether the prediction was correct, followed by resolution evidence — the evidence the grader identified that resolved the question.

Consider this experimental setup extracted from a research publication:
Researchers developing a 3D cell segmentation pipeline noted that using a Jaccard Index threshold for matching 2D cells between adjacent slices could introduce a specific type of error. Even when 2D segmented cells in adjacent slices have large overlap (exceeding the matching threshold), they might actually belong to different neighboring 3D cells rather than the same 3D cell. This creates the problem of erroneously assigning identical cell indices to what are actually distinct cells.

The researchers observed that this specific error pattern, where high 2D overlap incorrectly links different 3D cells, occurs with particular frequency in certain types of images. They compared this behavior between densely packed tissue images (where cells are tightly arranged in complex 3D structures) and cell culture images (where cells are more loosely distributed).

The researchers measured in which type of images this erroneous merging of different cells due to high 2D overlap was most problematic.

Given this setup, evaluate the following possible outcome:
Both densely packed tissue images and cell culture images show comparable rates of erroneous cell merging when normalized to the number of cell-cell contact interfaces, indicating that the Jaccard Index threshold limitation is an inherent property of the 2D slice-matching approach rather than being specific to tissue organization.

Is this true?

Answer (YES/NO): NO